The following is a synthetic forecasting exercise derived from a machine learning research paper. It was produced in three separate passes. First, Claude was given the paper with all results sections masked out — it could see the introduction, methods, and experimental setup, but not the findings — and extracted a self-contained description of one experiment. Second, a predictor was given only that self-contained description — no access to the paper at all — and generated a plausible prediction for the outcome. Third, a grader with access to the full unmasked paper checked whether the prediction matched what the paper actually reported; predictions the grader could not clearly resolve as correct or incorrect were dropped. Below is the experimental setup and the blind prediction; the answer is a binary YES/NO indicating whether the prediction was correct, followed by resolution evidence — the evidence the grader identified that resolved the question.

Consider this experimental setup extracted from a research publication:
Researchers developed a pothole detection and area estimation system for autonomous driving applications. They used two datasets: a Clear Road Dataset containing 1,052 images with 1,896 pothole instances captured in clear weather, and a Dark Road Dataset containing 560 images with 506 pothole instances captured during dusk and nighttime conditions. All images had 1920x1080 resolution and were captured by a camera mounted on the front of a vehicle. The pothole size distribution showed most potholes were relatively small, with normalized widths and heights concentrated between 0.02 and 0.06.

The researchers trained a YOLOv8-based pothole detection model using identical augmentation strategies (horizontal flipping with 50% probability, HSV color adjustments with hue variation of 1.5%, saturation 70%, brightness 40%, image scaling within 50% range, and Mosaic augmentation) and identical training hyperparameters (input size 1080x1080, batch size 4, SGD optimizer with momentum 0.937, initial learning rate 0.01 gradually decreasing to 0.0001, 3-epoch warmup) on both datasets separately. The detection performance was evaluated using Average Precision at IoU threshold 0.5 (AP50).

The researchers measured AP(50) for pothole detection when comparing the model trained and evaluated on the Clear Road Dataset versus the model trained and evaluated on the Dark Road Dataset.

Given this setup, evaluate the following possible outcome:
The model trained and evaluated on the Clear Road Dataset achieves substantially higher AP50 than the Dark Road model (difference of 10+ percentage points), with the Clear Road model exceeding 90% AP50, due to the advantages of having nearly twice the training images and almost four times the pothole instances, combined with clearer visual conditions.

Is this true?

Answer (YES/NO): NO